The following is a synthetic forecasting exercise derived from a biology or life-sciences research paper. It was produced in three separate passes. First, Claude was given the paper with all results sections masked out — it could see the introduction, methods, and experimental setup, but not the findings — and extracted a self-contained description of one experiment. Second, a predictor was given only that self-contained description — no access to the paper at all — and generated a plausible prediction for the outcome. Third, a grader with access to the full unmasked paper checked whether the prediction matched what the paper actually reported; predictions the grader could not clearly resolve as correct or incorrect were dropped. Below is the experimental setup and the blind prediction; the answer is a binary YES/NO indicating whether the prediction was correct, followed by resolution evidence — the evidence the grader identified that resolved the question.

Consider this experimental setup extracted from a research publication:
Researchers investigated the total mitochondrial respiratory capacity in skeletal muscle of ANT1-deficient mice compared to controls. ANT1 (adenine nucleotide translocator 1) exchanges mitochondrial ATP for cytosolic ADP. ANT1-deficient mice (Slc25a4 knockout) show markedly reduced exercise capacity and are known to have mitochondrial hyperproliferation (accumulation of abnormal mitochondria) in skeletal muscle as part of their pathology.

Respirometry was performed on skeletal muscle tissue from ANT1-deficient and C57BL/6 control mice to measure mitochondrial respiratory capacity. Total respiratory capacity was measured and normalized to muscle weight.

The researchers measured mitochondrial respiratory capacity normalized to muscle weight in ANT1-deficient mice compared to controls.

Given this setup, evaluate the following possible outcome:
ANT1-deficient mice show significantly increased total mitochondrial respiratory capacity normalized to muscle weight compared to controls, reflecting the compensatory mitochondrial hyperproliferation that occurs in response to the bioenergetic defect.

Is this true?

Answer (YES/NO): NO